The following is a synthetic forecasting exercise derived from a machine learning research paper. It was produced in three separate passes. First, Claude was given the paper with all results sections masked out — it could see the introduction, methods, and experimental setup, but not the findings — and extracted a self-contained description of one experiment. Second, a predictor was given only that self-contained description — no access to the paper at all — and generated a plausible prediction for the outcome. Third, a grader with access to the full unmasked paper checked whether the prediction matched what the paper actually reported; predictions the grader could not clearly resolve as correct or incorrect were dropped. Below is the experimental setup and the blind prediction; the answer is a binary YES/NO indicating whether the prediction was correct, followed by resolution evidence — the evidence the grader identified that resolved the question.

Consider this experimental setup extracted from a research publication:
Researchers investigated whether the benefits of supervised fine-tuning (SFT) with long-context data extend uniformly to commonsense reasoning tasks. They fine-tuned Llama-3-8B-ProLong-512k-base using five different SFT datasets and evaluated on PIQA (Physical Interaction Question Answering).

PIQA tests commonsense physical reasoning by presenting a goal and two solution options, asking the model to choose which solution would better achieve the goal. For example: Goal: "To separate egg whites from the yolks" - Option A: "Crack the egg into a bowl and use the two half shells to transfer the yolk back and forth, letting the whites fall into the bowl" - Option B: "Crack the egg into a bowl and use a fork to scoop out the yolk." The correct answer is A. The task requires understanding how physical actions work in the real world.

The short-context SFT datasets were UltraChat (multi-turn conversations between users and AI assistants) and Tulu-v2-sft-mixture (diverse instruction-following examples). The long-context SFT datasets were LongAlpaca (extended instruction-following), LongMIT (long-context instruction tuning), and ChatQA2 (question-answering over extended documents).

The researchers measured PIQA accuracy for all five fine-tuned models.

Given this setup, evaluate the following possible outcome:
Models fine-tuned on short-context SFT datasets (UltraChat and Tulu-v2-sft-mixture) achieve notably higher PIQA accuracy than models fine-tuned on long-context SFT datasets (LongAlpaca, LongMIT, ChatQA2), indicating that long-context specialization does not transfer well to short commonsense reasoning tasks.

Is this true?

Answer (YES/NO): NO